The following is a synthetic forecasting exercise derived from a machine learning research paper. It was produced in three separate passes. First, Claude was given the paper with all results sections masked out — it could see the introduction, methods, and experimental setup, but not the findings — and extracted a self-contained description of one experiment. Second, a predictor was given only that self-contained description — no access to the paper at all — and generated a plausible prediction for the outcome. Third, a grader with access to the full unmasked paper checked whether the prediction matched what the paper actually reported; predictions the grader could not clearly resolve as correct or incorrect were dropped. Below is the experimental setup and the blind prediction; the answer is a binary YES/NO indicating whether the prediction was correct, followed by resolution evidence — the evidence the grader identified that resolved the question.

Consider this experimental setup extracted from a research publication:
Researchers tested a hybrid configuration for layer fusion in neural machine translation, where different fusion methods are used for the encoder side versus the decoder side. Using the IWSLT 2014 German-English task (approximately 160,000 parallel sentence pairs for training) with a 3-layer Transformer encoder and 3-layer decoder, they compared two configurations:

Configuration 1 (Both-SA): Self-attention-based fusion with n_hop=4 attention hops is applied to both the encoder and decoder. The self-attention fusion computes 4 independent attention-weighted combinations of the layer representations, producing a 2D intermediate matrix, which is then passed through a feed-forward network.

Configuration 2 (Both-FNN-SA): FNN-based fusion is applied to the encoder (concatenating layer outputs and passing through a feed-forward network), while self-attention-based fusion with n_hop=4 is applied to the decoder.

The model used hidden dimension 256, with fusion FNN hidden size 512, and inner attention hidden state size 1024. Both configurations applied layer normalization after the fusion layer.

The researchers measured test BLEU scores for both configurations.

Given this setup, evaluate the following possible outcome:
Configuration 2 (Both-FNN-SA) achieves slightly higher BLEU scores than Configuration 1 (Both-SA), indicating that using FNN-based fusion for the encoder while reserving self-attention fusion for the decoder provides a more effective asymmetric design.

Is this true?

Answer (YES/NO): YES